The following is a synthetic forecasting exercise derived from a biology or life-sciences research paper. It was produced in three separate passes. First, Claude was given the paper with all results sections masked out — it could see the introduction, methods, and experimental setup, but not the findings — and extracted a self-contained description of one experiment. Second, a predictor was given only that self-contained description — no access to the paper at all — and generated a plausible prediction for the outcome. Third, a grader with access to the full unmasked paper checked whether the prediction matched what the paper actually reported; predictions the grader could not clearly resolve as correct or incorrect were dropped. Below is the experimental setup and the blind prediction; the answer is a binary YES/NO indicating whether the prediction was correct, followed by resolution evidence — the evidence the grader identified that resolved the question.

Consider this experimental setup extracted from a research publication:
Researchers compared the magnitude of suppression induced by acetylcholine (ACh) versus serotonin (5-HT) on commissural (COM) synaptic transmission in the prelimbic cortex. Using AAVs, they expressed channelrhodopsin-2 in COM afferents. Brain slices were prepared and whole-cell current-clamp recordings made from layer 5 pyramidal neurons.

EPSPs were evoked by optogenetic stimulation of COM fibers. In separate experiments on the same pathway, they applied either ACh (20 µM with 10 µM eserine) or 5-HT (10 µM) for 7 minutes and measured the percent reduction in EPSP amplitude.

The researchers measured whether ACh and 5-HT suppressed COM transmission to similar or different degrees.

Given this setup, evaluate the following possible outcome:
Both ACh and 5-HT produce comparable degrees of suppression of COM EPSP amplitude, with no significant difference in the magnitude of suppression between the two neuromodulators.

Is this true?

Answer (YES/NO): NO